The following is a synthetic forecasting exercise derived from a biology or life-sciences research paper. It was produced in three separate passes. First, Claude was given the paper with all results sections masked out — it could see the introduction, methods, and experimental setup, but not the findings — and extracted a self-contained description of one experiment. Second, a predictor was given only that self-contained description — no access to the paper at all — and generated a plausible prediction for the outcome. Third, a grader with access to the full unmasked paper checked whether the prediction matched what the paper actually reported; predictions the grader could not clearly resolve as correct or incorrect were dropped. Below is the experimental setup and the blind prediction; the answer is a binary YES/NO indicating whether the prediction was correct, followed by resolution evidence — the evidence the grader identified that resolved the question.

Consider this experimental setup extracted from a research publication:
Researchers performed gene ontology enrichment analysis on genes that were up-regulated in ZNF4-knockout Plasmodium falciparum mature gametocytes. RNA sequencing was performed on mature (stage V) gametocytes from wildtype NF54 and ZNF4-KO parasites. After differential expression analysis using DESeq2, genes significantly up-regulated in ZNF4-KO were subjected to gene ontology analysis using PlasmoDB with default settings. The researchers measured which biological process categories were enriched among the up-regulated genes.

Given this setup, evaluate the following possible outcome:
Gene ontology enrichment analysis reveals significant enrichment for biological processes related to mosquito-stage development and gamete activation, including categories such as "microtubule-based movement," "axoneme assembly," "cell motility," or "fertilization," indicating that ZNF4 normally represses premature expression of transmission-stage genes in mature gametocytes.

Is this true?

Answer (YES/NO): NO